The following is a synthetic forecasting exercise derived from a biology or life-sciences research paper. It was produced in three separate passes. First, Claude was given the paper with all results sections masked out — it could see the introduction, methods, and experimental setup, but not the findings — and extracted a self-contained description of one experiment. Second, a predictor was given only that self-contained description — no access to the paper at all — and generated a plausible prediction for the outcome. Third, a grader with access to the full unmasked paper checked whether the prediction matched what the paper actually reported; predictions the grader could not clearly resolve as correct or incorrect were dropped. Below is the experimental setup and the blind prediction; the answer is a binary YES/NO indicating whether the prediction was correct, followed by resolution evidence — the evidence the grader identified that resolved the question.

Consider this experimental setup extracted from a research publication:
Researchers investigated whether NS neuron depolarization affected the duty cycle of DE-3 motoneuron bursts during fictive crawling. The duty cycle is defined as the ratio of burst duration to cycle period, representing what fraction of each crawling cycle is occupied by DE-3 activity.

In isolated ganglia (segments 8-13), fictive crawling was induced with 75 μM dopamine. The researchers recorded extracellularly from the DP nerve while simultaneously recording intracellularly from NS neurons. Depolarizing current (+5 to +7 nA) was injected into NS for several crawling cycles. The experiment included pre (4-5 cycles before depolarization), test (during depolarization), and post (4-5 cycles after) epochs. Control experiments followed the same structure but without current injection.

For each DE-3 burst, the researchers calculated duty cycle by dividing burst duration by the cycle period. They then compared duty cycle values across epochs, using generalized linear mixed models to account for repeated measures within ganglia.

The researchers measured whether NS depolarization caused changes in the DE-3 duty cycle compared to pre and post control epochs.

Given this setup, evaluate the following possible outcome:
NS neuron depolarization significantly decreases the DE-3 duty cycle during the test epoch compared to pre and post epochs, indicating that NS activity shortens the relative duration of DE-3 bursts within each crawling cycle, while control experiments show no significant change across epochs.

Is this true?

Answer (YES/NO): NO